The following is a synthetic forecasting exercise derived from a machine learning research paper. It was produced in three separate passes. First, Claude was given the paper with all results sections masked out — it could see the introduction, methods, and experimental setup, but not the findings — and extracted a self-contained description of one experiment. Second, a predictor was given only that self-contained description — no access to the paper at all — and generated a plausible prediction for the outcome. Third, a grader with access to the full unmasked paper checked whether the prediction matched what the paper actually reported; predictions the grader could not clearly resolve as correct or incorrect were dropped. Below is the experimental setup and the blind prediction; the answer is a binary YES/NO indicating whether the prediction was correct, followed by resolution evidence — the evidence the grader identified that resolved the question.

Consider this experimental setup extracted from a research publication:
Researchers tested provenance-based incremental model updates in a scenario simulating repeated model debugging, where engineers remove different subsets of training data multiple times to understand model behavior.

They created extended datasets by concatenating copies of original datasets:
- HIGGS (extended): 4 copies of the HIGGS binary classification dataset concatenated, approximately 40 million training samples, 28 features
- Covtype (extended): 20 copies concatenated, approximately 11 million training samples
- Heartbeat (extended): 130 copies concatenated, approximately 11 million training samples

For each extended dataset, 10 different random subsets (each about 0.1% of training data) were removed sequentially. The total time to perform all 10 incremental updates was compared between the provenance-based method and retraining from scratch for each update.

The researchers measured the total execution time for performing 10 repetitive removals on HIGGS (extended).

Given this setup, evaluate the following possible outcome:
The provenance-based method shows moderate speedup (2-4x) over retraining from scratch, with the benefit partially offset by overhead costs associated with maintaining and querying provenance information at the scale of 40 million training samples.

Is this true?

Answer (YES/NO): NO